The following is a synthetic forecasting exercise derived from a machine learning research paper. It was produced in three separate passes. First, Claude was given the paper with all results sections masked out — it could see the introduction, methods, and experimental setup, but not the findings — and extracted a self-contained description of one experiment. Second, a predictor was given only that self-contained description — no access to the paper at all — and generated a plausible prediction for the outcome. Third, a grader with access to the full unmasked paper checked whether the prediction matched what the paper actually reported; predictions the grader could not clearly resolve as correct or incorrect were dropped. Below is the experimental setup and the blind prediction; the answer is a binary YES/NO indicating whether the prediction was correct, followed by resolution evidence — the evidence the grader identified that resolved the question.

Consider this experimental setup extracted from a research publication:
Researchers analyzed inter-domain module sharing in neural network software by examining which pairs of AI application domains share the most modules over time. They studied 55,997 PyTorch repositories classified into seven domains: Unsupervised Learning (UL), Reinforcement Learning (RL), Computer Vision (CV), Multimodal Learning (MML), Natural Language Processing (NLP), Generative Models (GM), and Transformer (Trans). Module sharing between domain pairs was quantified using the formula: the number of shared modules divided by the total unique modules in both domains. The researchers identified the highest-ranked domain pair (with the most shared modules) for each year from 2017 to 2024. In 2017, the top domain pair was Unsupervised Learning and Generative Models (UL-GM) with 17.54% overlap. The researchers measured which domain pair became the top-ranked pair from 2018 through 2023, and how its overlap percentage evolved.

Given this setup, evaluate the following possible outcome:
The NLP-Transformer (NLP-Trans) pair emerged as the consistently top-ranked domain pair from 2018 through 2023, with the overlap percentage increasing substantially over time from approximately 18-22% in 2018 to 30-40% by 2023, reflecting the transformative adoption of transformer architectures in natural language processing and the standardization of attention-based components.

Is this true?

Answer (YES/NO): NO